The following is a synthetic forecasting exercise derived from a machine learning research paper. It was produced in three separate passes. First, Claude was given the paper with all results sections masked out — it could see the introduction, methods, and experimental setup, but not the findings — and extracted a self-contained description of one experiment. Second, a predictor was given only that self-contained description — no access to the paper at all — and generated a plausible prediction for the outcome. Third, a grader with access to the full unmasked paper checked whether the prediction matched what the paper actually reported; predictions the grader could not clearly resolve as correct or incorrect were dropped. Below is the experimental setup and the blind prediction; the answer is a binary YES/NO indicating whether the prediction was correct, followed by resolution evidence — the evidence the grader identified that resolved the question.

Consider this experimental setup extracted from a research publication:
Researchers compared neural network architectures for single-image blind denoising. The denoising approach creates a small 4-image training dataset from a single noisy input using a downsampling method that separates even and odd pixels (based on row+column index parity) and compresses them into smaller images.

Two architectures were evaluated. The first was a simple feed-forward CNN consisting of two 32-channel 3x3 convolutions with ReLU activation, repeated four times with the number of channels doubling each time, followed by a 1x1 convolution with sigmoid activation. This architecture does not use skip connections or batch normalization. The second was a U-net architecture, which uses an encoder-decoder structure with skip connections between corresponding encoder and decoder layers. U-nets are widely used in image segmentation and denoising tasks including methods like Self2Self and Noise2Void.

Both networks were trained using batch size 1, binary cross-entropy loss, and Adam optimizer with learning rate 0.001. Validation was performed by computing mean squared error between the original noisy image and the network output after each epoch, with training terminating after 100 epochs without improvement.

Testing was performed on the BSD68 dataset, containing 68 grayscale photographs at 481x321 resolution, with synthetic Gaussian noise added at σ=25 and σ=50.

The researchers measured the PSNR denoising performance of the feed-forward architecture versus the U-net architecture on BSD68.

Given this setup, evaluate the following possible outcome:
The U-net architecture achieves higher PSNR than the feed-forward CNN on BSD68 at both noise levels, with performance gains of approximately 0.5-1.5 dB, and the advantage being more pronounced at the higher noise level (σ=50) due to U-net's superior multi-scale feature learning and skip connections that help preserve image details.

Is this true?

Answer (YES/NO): NO